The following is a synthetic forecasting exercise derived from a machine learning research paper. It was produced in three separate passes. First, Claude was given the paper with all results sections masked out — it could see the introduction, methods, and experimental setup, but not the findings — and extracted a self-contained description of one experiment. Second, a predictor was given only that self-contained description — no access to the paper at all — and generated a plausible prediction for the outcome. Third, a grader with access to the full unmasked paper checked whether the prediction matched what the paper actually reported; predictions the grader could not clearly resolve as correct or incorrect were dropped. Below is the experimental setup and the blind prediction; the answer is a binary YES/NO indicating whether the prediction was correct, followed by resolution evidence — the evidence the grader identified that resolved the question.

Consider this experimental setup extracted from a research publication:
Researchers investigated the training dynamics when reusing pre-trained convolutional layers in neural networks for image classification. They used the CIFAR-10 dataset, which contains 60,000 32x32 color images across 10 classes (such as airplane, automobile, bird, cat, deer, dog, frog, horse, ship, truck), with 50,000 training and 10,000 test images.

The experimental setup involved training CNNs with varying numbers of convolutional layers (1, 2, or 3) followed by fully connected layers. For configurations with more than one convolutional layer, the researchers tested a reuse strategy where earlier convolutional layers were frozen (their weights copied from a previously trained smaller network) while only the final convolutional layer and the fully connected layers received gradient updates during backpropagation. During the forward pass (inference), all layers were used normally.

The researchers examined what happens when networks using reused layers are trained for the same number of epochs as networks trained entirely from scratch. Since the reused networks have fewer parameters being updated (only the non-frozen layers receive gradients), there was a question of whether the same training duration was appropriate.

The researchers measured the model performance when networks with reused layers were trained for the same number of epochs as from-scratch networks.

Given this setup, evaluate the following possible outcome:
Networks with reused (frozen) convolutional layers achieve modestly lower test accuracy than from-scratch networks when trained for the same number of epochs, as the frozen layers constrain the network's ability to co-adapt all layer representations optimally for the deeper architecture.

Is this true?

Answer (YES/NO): NO